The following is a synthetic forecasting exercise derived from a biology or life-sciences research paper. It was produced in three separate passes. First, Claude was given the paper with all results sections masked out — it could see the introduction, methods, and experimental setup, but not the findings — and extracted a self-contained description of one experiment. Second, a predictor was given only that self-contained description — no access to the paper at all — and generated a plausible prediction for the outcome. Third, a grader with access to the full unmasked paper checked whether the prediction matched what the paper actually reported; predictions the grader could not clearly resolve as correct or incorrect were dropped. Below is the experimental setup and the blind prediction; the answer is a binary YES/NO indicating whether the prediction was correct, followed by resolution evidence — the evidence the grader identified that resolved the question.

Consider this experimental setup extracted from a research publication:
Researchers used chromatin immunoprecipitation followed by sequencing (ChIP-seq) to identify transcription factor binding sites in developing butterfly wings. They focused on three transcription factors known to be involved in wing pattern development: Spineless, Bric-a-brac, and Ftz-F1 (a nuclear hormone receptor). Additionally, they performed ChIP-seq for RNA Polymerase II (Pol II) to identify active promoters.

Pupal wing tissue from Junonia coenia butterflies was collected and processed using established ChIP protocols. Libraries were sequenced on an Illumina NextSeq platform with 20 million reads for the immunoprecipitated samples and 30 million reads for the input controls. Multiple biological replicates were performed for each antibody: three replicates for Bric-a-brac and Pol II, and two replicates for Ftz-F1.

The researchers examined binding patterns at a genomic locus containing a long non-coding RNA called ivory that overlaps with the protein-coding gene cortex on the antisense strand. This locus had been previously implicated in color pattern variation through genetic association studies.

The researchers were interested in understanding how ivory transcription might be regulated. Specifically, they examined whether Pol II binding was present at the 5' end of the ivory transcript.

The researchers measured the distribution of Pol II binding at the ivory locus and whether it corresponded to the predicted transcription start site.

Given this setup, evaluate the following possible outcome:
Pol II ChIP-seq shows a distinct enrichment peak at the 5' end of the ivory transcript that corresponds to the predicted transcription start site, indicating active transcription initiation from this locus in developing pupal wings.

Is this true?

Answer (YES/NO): YES